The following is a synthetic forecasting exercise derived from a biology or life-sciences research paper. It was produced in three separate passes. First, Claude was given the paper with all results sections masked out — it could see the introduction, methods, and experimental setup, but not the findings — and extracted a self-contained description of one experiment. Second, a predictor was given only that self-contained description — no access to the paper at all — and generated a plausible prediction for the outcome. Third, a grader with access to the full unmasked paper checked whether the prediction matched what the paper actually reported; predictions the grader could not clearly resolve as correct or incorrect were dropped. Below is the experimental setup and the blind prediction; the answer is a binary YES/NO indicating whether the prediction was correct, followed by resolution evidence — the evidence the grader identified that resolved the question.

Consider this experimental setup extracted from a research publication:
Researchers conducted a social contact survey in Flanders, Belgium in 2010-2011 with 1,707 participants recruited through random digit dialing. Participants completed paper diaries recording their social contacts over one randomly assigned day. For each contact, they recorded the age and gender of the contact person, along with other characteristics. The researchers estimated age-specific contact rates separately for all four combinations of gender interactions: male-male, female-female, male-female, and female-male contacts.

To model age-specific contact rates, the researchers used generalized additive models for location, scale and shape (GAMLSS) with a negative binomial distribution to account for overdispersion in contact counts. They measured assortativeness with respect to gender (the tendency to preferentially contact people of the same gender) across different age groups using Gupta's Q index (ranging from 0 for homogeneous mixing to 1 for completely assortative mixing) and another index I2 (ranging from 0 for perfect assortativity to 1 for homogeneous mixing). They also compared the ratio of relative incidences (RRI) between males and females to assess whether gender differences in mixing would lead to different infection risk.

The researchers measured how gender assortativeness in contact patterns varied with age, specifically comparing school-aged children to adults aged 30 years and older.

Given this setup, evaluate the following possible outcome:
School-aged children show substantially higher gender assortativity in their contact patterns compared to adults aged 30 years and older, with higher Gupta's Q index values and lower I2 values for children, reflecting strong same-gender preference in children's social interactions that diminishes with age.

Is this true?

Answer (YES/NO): NO